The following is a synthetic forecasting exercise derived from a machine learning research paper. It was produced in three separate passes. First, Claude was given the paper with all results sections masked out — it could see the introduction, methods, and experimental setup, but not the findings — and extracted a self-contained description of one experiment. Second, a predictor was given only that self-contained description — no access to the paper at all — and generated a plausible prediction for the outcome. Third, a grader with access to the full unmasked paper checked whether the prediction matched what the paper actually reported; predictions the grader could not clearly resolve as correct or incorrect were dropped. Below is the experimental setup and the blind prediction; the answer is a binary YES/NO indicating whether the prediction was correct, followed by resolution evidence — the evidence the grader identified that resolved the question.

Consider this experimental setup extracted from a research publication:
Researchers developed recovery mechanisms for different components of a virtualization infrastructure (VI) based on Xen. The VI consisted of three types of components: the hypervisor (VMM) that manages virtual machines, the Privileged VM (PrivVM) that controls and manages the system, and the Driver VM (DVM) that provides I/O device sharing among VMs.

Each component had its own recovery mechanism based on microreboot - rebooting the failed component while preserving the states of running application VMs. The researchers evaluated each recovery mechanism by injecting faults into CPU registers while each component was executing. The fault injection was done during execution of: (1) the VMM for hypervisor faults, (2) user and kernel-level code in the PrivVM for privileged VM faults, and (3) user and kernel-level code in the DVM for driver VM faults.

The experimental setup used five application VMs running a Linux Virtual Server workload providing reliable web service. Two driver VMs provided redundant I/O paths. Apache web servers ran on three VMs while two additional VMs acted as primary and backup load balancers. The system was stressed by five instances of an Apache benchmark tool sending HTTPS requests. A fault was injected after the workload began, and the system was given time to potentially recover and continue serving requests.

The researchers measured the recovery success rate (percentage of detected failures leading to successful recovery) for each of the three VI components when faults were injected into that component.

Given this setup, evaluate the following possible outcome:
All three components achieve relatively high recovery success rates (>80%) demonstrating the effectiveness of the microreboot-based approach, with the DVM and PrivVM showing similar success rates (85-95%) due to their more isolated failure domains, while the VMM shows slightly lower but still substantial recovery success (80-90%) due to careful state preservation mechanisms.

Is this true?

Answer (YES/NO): NO